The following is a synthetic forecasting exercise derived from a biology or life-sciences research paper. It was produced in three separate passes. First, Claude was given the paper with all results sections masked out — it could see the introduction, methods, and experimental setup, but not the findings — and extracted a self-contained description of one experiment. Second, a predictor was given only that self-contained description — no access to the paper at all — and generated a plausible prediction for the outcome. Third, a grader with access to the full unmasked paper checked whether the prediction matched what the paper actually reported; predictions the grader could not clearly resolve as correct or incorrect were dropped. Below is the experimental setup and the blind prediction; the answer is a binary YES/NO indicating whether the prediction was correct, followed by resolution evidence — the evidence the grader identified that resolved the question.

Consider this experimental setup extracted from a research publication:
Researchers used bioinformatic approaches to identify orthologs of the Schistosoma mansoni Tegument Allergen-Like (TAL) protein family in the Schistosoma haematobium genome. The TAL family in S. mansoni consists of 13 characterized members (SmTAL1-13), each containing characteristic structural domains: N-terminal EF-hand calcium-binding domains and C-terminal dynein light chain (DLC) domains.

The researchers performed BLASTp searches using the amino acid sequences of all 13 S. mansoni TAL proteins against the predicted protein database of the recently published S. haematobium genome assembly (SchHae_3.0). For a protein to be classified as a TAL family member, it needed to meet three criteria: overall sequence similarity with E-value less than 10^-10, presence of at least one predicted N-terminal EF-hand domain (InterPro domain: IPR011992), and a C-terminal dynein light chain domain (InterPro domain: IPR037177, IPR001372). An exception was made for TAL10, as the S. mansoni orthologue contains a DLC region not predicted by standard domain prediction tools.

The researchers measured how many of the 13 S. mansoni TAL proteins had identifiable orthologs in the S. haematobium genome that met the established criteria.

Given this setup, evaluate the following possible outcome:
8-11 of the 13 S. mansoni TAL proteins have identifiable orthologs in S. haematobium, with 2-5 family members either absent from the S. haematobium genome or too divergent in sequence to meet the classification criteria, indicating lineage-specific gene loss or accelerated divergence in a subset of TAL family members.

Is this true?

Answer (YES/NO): NO